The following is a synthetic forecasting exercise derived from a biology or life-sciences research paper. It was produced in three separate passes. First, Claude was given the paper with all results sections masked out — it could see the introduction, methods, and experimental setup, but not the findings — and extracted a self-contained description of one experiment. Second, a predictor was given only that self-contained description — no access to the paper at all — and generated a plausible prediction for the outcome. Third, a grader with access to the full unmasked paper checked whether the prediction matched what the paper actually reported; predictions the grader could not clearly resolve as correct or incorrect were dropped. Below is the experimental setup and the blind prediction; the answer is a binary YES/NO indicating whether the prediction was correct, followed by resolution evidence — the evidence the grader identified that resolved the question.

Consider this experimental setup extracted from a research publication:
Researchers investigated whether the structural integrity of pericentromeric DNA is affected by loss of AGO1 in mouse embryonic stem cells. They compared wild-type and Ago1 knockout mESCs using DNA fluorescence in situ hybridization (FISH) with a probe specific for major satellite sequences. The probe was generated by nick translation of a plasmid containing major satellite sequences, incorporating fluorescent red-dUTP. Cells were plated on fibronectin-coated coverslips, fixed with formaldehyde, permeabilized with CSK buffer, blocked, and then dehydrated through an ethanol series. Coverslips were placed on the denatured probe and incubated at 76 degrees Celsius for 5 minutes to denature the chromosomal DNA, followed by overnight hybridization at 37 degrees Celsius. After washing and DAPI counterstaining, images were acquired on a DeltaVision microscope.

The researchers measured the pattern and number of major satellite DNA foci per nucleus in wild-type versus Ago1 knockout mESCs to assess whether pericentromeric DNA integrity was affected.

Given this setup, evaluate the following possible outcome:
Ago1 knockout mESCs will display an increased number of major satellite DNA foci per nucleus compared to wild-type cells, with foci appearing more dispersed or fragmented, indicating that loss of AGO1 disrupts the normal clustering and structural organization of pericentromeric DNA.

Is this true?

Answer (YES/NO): NO